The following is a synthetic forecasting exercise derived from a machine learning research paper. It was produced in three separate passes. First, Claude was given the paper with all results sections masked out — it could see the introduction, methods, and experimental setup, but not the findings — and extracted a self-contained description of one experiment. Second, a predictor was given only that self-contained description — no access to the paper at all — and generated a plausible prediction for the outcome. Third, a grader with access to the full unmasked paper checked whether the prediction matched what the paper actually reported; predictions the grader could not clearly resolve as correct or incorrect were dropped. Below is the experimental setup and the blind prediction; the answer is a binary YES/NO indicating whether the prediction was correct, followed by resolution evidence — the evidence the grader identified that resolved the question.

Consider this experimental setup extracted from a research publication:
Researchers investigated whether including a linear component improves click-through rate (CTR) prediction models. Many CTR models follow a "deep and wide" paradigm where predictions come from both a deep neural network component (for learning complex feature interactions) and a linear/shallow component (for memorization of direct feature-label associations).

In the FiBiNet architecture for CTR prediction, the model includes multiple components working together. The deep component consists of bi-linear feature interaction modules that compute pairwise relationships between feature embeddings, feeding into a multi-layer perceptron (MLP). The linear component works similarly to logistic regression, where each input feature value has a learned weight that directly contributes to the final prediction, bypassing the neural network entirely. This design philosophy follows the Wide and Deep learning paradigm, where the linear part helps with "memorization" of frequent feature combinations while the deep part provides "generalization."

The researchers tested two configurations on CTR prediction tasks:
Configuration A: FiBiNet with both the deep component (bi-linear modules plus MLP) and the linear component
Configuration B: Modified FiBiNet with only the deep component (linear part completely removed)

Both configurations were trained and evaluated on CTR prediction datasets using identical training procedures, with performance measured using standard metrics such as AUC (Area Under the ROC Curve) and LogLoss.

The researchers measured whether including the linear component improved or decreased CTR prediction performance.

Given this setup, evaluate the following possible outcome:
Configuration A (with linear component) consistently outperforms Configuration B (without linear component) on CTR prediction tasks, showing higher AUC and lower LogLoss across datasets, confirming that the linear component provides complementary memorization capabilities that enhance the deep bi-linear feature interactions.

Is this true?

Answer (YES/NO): YES